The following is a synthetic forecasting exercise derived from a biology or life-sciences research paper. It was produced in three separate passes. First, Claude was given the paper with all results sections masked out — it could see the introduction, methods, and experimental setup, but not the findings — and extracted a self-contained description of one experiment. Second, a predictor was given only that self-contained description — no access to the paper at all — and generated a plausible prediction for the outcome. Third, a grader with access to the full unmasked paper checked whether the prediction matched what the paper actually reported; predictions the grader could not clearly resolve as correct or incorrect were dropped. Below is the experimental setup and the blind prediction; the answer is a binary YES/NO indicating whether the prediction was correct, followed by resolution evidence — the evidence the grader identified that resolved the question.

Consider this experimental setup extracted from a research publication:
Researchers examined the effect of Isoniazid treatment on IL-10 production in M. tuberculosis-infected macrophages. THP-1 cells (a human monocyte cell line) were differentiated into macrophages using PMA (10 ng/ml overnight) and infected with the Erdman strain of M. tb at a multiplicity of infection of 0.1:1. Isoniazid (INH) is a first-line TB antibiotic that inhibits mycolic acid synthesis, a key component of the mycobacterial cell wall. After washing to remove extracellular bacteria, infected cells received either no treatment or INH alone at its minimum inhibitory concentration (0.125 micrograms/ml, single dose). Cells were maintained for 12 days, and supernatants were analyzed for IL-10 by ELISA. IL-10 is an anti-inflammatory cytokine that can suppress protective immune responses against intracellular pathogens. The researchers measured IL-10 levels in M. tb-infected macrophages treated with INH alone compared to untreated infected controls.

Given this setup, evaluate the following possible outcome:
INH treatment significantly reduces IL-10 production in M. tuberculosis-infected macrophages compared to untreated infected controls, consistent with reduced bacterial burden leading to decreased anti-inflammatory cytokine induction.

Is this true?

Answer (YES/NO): NO